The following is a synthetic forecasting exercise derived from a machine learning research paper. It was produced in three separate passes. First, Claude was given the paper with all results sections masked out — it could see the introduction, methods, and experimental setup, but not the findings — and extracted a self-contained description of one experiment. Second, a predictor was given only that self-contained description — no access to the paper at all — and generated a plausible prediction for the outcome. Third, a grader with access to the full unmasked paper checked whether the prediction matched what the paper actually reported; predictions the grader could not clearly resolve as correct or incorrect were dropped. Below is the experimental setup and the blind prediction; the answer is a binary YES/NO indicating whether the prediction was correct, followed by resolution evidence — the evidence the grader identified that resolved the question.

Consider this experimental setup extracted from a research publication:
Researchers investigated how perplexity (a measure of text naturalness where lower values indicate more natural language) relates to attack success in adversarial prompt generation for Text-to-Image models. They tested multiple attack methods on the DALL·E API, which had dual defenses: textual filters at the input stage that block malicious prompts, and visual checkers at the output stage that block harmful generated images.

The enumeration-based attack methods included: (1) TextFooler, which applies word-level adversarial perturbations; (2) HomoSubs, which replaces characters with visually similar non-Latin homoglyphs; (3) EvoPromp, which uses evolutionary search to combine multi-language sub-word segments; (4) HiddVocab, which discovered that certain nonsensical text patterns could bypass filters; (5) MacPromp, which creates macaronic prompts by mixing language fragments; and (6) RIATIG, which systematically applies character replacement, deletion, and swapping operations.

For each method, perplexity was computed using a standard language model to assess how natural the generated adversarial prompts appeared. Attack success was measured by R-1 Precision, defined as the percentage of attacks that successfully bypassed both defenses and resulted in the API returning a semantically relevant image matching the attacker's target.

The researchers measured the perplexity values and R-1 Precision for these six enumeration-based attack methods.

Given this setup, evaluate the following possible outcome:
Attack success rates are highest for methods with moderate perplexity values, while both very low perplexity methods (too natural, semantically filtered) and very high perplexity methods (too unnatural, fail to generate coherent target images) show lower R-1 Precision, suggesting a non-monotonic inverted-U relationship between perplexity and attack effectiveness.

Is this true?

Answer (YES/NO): NO